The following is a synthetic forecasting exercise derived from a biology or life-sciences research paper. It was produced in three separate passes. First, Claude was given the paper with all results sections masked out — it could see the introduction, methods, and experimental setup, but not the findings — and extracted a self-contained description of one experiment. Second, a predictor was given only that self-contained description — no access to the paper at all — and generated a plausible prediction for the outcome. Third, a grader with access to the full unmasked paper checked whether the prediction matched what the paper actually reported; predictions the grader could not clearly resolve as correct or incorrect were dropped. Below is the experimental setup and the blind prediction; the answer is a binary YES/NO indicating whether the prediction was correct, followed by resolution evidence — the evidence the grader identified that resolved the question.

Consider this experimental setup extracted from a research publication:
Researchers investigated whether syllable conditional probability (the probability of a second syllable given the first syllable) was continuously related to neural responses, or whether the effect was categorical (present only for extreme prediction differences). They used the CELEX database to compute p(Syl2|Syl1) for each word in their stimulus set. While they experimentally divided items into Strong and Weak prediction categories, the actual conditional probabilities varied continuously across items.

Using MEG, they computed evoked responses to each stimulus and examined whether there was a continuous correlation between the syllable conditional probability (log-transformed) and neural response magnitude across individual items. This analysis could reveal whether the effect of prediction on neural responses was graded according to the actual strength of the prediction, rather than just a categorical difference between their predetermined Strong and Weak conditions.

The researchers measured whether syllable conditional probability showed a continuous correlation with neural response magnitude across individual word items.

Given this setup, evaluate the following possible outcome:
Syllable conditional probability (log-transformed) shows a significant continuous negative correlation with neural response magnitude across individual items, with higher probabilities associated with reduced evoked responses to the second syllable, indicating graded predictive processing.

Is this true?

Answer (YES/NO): YES